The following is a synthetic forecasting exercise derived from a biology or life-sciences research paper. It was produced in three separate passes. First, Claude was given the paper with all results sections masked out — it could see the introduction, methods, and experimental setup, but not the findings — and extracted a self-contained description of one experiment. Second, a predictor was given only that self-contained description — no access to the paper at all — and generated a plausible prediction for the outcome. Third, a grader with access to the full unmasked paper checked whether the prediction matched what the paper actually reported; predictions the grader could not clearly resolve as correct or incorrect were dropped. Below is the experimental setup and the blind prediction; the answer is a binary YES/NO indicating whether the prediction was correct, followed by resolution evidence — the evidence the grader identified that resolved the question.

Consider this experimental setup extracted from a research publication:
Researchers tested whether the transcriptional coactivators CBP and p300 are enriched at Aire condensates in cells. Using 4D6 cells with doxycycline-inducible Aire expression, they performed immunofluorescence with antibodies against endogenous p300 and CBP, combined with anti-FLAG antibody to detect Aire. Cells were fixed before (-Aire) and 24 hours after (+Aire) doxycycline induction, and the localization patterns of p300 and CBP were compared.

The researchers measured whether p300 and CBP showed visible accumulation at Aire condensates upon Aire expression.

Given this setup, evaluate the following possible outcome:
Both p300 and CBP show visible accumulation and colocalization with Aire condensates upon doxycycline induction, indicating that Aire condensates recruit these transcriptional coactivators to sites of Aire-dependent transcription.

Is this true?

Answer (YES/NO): YES